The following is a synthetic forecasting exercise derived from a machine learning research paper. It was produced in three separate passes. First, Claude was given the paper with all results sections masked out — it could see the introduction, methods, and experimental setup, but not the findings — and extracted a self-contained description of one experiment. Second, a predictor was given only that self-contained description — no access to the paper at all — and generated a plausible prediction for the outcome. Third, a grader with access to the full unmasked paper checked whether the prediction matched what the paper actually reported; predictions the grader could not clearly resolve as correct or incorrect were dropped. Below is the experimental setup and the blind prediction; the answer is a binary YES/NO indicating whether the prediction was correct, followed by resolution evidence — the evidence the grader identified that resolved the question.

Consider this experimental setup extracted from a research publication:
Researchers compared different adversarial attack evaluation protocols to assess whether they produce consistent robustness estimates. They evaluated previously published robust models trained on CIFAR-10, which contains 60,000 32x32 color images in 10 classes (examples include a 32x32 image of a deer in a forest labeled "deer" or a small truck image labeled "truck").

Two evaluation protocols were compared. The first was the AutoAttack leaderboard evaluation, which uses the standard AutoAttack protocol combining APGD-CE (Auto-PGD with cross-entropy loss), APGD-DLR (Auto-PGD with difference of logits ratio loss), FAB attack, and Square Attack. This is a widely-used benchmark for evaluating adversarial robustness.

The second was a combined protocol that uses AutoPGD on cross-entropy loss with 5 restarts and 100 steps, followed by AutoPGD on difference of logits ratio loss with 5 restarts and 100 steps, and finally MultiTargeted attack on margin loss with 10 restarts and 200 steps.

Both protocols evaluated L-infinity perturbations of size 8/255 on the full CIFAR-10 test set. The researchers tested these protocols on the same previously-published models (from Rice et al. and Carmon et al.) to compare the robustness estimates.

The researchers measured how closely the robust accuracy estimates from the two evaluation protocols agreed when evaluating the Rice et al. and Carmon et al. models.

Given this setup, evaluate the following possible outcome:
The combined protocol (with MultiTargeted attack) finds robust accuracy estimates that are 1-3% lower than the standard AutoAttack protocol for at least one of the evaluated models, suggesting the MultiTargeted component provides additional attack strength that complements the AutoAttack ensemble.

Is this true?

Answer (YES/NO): NO